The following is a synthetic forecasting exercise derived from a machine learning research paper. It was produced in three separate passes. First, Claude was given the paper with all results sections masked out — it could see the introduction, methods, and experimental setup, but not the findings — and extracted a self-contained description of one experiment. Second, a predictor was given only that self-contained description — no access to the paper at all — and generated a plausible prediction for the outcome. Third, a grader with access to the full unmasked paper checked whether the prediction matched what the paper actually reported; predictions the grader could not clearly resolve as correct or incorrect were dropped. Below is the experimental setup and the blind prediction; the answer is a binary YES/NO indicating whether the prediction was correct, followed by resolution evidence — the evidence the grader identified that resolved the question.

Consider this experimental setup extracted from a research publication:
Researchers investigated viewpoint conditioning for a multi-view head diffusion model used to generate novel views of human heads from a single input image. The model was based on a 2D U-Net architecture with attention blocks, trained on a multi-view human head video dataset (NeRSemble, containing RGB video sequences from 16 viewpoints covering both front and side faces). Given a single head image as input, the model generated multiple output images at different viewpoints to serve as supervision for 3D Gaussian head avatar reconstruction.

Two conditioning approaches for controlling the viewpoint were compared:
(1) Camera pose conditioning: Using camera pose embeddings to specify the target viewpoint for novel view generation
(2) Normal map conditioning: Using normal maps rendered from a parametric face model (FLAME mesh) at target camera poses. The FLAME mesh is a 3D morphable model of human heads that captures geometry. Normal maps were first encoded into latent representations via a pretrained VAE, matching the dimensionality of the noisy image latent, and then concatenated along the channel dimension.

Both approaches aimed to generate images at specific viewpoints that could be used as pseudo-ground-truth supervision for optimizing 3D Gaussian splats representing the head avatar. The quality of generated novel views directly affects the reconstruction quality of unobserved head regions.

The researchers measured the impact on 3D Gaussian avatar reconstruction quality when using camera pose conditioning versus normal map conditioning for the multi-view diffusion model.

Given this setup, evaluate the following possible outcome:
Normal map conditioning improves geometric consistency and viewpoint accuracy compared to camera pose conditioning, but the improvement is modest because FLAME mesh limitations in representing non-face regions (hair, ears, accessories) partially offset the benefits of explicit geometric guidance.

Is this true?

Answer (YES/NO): NO